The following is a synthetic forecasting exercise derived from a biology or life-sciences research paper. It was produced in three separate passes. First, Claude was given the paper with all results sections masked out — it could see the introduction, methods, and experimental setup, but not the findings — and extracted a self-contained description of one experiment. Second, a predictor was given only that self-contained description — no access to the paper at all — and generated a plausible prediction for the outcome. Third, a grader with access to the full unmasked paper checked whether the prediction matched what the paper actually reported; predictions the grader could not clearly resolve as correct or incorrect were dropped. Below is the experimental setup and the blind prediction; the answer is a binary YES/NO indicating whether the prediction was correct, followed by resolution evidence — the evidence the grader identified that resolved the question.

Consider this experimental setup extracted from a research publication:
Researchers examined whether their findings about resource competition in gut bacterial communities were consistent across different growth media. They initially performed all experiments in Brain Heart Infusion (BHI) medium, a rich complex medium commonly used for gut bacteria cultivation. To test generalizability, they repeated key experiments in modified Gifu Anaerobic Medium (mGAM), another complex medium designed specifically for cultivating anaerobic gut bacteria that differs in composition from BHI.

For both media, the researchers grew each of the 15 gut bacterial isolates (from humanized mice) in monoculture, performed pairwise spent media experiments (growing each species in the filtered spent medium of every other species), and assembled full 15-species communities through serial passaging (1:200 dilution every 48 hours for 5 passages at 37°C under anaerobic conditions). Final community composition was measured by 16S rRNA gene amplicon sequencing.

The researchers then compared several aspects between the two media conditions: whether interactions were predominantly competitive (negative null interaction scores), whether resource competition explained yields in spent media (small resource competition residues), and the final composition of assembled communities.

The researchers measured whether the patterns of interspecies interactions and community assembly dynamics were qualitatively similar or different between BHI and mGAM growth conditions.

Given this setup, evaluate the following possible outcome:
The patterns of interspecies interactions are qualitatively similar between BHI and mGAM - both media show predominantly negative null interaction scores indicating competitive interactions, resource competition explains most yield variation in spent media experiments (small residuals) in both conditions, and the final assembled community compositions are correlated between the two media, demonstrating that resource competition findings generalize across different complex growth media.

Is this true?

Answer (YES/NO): NO